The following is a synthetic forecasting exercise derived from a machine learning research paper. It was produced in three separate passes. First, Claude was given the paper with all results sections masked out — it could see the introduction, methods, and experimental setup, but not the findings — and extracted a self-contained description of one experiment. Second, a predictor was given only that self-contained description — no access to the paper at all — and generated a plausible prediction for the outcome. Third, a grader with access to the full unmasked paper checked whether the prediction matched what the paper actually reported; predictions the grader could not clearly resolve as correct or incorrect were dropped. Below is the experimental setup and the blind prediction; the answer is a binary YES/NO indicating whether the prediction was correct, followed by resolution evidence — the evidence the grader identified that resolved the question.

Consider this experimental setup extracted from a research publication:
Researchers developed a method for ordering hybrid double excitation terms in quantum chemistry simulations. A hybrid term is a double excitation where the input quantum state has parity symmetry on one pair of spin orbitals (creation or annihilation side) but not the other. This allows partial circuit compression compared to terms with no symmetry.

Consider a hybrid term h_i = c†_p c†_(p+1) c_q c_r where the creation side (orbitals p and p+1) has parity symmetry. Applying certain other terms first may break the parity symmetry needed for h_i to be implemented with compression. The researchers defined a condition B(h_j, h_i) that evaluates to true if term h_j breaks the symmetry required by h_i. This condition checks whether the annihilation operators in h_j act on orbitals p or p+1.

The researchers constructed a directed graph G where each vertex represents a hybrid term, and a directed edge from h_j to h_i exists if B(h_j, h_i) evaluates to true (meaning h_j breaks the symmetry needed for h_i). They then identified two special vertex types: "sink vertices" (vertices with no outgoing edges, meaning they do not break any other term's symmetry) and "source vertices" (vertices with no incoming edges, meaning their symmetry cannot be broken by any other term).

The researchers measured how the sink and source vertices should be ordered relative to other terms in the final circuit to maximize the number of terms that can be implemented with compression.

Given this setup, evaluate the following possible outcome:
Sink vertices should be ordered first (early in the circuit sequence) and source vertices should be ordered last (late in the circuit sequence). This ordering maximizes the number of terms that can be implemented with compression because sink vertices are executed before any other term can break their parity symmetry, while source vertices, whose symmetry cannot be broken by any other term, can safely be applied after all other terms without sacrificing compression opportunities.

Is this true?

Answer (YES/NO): YES